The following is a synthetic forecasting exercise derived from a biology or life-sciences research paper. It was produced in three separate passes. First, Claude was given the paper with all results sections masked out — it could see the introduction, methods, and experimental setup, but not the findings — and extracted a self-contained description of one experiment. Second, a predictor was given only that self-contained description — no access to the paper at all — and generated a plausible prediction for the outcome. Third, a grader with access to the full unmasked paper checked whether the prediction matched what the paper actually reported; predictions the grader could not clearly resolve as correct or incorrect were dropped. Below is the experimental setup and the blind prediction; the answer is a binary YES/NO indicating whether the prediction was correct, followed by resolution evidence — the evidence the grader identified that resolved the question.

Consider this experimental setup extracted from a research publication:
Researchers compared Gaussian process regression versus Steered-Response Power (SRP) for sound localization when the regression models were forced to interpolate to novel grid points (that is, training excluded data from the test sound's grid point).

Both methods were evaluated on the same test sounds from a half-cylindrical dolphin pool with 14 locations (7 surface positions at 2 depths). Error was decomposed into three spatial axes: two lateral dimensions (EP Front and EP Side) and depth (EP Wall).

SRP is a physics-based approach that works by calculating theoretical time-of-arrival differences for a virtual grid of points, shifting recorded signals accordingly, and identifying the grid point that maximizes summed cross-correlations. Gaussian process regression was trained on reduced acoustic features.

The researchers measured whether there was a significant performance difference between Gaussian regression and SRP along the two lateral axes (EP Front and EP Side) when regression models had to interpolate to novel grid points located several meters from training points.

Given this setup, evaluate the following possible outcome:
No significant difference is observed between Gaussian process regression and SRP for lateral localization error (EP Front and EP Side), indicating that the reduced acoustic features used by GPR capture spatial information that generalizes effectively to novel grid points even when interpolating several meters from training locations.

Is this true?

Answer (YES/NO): YES